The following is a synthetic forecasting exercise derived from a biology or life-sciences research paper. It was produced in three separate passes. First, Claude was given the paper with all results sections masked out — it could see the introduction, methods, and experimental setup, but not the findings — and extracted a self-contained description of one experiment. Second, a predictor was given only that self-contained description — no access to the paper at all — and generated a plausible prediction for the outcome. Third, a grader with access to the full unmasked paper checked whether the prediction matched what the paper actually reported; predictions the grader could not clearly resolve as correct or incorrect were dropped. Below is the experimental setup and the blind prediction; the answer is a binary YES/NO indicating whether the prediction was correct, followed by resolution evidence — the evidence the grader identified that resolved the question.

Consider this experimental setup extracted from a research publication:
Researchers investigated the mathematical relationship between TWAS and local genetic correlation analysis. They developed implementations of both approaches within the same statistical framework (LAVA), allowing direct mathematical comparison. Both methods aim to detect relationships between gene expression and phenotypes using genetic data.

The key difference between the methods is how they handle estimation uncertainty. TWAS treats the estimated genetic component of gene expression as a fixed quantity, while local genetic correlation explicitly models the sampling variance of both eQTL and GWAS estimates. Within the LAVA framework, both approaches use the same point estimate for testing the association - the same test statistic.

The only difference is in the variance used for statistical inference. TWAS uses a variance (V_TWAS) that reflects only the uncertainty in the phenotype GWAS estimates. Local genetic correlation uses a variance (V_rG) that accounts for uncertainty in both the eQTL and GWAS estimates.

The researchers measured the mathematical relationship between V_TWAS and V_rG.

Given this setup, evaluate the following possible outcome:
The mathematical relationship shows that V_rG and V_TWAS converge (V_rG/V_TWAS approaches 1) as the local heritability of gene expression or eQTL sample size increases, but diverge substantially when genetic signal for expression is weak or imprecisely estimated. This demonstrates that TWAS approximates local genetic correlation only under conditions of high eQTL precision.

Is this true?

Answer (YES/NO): NO